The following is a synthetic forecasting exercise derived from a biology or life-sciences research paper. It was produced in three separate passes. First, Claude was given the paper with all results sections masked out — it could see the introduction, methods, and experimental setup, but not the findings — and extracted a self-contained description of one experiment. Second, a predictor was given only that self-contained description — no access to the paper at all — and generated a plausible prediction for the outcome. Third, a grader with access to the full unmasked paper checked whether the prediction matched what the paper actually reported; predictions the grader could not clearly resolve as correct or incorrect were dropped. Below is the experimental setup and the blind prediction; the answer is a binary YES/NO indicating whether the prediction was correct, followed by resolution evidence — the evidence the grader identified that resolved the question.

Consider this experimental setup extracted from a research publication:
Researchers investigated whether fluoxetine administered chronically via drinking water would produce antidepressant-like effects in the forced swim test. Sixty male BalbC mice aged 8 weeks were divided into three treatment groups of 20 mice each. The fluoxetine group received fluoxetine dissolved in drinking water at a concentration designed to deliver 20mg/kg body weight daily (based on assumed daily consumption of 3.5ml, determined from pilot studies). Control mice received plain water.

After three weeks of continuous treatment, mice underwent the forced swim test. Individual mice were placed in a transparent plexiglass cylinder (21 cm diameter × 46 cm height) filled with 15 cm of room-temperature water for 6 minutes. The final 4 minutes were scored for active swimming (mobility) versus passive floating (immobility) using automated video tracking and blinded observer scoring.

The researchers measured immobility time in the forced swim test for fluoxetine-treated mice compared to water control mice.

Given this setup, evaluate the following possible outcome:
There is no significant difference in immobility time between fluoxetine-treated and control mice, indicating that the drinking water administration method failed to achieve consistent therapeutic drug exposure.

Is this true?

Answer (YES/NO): NO